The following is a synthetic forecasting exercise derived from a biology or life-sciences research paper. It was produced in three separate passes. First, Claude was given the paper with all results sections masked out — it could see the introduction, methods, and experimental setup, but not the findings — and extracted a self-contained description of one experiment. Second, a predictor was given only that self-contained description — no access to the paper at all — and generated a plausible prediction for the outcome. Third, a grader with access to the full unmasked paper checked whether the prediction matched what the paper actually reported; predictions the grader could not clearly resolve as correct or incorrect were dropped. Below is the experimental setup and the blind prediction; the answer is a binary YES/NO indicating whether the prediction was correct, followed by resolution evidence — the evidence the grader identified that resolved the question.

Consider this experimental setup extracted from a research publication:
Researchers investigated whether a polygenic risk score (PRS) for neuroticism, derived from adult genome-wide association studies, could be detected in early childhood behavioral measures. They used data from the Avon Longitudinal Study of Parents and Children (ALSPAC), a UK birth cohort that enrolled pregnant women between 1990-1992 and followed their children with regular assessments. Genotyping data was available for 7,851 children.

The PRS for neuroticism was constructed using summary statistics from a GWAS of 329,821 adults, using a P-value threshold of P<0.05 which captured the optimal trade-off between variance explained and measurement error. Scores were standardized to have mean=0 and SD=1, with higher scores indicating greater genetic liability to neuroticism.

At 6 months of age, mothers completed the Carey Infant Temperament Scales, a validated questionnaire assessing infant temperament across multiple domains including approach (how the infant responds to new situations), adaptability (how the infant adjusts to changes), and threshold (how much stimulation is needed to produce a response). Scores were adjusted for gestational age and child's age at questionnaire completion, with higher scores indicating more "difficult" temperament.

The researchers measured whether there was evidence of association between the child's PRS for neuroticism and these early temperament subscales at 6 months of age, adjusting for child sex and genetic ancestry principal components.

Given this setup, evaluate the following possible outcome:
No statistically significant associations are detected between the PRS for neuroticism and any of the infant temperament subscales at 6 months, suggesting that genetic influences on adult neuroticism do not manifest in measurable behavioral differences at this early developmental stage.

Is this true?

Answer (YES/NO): NO